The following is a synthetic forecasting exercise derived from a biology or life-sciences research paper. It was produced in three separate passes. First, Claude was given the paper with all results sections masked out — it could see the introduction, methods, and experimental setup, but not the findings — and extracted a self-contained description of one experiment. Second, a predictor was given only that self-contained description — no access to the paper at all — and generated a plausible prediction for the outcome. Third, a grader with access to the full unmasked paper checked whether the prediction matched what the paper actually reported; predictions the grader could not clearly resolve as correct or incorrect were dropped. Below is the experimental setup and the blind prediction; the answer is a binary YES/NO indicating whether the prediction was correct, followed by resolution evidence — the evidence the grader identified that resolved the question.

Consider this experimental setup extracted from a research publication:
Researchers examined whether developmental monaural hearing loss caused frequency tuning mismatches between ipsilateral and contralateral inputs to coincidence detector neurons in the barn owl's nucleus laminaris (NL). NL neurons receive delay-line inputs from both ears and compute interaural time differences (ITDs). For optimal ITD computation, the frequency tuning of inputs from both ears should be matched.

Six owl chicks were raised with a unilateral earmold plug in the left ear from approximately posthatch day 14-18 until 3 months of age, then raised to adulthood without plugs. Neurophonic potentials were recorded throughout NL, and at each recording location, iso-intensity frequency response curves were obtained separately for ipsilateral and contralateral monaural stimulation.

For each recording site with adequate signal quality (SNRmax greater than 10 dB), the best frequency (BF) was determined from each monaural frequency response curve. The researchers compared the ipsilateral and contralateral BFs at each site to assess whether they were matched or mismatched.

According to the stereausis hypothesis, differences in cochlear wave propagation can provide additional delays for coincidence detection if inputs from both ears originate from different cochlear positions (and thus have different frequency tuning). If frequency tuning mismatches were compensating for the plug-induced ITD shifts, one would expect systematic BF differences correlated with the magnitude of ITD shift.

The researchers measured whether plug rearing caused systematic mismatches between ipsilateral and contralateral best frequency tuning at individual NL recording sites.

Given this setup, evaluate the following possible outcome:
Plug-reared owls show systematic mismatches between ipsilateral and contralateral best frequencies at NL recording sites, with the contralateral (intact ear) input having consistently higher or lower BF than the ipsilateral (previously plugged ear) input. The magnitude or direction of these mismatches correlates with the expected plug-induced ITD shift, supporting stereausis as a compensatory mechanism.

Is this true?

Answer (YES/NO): NO